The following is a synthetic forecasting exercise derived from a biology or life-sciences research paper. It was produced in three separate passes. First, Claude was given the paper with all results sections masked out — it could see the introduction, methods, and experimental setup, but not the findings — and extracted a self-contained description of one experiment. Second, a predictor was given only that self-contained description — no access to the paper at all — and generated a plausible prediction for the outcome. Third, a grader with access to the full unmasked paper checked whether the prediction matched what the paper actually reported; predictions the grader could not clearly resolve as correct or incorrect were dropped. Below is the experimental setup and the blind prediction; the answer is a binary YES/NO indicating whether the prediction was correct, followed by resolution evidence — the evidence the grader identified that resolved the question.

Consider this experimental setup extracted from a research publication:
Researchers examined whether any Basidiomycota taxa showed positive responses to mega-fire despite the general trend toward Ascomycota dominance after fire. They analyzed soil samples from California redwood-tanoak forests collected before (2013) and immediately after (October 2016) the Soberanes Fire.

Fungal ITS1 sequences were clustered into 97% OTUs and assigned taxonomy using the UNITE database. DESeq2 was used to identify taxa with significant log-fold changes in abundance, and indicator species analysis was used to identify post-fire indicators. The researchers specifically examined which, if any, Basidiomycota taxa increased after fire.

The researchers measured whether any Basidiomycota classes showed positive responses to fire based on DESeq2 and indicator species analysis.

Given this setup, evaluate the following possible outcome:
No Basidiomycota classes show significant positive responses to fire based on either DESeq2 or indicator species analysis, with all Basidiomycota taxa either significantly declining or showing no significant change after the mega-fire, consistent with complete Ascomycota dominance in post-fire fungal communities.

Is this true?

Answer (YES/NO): NO